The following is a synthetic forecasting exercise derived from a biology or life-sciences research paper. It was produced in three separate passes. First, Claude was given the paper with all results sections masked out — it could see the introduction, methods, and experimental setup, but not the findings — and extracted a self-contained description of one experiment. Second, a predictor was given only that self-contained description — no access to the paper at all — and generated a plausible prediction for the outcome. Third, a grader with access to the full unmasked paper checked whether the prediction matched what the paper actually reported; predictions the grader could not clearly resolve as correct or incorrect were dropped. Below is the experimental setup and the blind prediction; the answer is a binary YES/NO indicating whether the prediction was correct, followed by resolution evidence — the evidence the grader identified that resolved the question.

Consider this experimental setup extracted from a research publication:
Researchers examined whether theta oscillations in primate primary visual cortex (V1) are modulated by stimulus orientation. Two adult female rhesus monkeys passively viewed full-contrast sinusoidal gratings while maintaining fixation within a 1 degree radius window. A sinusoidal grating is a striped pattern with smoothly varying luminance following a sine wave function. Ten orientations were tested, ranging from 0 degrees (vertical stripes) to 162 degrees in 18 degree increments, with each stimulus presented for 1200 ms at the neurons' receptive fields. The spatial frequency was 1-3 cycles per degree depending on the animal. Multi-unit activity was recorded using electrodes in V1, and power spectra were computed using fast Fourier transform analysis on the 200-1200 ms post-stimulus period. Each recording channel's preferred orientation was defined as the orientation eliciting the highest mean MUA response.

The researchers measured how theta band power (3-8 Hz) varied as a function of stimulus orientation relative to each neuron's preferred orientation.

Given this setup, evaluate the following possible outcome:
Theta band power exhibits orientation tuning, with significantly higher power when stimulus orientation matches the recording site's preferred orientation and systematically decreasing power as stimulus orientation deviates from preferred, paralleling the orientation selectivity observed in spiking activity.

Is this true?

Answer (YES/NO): YES